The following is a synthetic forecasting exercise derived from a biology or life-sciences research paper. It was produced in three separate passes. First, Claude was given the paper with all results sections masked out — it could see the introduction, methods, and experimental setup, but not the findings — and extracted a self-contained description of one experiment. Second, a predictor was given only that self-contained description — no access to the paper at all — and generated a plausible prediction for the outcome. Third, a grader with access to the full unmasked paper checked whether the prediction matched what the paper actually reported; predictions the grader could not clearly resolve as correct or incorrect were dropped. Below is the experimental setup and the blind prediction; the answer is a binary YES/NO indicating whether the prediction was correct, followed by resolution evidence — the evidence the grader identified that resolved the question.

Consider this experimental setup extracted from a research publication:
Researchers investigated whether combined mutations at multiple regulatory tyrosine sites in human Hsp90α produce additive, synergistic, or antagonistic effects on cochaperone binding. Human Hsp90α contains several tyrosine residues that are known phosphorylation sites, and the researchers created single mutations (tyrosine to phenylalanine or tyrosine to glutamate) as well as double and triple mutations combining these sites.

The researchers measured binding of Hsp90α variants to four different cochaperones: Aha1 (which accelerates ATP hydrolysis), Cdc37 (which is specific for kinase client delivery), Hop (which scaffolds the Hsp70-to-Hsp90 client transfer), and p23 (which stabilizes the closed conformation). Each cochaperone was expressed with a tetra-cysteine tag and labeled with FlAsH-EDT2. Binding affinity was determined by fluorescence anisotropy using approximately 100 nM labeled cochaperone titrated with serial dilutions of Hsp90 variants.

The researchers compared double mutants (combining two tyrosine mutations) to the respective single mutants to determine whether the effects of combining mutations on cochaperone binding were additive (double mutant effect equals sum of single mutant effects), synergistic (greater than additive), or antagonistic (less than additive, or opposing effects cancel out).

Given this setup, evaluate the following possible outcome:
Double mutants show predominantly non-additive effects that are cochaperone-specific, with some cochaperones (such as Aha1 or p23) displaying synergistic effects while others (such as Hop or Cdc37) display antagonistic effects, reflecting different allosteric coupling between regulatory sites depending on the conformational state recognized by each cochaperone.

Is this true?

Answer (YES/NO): NO